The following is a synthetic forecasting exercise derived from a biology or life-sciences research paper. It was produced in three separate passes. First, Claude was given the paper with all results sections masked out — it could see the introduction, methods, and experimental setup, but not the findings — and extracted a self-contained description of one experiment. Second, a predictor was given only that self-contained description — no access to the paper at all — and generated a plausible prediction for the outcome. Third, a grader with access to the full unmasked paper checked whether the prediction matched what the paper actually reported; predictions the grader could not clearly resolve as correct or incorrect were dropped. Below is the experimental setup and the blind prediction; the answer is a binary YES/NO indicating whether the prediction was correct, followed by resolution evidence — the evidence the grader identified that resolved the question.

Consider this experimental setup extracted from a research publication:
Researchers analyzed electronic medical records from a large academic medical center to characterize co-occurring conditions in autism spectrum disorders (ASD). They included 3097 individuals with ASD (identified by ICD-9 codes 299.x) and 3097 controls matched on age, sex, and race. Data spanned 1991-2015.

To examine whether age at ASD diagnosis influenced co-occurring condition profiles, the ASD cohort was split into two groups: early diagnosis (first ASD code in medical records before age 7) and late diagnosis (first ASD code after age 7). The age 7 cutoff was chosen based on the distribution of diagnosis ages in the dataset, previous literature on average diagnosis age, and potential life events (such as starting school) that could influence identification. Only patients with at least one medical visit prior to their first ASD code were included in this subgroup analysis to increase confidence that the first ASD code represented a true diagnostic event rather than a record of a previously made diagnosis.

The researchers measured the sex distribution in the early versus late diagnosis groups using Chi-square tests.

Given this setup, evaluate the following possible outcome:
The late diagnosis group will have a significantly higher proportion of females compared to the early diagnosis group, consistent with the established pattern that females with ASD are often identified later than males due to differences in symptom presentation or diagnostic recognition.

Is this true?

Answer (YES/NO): YES